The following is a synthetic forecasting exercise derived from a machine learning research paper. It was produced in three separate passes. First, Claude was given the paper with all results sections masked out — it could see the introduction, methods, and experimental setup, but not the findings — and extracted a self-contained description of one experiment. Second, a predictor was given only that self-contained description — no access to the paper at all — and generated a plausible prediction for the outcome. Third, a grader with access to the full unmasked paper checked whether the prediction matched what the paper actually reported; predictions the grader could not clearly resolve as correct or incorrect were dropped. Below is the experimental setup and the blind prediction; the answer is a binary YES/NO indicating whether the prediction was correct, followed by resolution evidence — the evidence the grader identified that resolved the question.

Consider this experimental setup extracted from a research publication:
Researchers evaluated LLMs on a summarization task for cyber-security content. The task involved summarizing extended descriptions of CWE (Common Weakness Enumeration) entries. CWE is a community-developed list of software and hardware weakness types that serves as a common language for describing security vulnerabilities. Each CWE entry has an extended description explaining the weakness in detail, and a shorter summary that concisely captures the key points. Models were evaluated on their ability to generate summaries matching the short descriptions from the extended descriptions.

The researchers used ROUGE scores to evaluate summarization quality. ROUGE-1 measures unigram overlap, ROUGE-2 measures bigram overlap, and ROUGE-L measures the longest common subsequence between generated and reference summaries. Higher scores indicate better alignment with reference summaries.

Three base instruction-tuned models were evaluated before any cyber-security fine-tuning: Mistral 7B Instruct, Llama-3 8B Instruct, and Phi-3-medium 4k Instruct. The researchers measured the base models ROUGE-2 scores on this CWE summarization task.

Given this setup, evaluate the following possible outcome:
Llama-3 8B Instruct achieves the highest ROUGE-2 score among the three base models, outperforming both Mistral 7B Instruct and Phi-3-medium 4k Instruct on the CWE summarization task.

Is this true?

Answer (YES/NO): NO